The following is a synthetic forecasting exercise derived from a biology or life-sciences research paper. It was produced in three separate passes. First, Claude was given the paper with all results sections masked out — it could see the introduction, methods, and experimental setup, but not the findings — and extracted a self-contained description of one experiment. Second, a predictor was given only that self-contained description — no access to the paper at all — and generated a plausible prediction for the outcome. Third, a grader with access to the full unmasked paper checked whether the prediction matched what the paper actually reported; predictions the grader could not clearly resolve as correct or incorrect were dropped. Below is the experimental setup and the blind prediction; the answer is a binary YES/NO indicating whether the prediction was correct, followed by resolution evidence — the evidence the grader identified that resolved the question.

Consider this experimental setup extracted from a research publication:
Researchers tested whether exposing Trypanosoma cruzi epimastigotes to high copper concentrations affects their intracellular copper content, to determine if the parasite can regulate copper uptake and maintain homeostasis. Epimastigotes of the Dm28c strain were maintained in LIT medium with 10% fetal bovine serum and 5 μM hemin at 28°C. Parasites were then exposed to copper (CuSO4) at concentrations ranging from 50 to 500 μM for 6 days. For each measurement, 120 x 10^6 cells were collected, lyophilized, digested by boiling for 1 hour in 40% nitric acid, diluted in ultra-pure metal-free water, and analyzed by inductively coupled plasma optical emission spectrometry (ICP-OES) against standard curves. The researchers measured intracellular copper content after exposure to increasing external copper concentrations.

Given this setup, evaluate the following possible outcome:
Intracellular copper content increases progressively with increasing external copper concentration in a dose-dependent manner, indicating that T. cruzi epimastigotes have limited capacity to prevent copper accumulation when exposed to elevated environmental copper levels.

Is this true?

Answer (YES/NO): YES